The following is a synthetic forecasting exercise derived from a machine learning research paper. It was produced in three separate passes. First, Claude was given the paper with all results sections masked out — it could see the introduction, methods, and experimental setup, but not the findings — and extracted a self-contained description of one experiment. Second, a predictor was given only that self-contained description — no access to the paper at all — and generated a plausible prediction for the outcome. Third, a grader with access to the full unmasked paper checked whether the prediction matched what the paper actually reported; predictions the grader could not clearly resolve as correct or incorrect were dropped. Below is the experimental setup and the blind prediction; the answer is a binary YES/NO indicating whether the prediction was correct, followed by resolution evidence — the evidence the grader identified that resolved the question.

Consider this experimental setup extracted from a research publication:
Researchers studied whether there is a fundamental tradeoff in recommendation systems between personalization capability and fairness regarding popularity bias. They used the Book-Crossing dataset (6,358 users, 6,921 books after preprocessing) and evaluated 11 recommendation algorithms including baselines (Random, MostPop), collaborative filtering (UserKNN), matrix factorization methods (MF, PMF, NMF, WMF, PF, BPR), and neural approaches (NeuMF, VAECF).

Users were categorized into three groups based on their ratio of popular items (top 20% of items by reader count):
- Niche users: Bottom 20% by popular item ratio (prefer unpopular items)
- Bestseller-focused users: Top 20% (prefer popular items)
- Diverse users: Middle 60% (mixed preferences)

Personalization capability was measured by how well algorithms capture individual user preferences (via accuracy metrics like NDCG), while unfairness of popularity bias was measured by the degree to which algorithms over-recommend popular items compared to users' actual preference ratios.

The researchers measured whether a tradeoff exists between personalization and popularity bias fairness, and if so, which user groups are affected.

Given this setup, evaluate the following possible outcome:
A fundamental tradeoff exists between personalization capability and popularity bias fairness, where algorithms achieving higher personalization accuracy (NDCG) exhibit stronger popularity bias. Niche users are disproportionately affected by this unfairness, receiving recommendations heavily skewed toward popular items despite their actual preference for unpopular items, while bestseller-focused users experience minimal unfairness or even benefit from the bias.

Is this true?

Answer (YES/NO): NO